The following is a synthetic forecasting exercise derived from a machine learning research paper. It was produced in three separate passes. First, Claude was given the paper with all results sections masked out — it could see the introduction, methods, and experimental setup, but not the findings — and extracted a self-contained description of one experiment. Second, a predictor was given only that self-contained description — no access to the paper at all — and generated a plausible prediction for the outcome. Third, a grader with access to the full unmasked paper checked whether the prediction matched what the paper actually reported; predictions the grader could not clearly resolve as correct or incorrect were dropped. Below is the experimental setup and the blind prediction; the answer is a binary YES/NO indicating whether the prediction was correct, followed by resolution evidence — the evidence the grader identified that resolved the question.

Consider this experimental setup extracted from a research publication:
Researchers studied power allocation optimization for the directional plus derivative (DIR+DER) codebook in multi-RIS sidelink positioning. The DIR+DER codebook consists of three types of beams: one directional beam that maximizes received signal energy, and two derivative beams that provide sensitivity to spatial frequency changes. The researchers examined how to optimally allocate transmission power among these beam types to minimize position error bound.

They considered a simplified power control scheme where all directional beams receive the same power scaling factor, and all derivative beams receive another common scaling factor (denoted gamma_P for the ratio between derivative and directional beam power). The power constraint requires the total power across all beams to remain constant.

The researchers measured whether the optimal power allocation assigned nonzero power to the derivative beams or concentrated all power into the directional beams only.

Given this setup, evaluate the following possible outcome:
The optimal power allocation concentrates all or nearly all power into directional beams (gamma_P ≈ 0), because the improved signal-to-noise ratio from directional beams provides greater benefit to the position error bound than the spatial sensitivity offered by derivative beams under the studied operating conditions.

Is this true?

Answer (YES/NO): NO